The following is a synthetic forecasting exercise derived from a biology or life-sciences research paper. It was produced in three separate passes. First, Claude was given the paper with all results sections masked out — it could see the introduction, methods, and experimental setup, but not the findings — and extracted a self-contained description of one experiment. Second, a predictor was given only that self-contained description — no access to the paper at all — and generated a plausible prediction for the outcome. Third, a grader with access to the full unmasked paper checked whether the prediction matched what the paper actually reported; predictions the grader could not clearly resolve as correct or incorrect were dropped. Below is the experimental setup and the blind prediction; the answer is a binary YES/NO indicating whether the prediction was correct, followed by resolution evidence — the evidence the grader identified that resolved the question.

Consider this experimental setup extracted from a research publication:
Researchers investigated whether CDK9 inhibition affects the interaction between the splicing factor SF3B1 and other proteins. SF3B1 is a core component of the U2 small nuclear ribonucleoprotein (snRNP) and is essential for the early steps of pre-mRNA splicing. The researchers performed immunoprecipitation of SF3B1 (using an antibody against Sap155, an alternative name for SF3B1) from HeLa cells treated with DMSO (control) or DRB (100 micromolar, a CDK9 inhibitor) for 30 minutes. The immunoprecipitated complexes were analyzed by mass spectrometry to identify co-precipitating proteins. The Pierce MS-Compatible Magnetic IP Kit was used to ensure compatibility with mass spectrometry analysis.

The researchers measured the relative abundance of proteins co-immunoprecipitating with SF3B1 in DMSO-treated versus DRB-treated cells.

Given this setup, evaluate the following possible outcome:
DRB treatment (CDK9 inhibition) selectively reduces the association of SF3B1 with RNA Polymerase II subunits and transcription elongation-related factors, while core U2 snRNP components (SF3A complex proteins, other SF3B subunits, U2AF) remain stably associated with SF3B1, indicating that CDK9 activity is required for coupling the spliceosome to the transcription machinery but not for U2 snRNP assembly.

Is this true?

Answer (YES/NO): NO